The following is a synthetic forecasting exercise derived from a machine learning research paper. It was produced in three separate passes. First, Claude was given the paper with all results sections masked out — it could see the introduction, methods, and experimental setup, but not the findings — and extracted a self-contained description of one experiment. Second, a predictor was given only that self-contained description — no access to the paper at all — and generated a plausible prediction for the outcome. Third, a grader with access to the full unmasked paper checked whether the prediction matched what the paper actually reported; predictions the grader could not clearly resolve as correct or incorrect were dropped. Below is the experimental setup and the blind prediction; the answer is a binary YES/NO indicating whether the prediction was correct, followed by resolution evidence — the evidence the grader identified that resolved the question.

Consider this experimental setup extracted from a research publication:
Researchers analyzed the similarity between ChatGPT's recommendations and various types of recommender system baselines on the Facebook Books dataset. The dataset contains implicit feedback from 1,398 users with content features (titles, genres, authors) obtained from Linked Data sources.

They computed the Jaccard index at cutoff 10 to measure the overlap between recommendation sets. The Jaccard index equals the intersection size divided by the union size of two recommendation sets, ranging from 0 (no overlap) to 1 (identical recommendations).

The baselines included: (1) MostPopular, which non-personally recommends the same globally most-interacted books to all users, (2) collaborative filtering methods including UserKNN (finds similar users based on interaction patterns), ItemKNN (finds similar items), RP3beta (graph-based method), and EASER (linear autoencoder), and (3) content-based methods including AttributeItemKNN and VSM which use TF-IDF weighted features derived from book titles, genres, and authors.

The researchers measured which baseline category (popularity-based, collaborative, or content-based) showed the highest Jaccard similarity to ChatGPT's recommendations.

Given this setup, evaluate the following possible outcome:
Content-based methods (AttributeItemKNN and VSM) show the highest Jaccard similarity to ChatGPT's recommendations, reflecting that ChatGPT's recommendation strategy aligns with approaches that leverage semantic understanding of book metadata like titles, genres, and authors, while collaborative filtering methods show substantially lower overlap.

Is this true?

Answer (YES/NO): NO